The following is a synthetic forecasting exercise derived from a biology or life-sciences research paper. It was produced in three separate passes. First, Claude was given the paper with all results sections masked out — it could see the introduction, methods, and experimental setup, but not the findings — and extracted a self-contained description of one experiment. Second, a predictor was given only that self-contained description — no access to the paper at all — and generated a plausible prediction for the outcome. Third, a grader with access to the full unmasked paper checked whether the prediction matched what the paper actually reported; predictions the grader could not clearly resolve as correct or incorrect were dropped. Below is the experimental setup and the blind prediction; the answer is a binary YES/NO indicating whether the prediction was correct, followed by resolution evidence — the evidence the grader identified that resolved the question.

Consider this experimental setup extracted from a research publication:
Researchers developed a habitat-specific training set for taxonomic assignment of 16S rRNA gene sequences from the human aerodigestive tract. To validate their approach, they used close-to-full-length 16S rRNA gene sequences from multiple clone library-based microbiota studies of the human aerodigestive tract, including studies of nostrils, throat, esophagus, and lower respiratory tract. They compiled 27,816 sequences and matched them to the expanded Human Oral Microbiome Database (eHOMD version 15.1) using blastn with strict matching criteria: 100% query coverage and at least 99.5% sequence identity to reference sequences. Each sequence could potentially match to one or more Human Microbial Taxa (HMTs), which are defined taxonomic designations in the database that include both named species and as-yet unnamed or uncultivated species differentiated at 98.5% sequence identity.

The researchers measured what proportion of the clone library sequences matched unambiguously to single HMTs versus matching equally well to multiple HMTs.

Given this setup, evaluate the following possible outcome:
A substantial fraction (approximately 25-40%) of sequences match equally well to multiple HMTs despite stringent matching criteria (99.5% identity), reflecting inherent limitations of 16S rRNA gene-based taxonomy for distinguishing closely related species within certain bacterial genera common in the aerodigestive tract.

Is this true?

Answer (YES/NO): NO